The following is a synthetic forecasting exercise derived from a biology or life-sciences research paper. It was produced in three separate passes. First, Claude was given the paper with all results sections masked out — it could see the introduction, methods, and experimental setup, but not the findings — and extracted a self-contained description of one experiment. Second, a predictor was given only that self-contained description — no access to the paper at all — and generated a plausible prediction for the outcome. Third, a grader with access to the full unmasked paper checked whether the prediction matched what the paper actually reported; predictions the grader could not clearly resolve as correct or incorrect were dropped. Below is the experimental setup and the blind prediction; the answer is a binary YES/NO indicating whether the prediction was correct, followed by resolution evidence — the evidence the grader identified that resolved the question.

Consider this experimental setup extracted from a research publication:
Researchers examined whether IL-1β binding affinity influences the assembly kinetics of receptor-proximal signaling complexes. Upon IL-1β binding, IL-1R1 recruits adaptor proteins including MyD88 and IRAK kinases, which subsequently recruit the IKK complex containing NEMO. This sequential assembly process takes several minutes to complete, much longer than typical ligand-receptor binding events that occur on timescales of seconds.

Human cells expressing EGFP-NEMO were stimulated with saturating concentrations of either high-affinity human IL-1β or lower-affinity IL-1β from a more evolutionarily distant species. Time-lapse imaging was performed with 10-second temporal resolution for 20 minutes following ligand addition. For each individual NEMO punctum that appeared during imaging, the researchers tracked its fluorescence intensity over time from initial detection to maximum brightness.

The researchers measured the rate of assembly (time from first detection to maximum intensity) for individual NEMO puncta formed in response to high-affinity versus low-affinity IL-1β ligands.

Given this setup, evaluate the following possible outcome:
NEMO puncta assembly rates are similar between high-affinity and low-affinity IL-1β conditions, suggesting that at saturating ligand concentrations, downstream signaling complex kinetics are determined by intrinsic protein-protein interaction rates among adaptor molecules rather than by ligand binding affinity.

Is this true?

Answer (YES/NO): YES